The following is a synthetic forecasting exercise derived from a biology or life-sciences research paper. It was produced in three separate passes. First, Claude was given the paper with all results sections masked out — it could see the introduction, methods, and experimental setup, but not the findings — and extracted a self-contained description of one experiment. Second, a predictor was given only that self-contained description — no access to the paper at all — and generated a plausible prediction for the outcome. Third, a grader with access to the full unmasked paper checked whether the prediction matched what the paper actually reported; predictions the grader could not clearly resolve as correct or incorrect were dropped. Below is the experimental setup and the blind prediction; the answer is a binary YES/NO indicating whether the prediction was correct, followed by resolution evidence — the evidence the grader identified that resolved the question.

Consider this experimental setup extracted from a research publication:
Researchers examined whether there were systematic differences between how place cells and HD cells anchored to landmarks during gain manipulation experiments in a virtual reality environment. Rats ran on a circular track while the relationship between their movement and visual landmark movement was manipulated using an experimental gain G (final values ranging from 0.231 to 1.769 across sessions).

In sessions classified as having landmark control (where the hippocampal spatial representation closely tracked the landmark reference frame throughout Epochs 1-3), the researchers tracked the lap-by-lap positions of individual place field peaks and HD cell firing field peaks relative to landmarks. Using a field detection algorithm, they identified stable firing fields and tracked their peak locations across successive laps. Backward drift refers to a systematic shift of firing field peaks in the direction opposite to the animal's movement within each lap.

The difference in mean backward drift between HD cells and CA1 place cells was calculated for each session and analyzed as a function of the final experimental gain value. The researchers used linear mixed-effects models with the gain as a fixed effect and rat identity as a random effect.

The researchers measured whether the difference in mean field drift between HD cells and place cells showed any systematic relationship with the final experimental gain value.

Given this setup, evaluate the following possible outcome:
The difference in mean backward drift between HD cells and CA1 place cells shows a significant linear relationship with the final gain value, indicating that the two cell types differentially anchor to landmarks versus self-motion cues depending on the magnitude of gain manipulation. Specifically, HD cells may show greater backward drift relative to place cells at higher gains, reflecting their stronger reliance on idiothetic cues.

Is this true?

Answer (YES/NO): NO